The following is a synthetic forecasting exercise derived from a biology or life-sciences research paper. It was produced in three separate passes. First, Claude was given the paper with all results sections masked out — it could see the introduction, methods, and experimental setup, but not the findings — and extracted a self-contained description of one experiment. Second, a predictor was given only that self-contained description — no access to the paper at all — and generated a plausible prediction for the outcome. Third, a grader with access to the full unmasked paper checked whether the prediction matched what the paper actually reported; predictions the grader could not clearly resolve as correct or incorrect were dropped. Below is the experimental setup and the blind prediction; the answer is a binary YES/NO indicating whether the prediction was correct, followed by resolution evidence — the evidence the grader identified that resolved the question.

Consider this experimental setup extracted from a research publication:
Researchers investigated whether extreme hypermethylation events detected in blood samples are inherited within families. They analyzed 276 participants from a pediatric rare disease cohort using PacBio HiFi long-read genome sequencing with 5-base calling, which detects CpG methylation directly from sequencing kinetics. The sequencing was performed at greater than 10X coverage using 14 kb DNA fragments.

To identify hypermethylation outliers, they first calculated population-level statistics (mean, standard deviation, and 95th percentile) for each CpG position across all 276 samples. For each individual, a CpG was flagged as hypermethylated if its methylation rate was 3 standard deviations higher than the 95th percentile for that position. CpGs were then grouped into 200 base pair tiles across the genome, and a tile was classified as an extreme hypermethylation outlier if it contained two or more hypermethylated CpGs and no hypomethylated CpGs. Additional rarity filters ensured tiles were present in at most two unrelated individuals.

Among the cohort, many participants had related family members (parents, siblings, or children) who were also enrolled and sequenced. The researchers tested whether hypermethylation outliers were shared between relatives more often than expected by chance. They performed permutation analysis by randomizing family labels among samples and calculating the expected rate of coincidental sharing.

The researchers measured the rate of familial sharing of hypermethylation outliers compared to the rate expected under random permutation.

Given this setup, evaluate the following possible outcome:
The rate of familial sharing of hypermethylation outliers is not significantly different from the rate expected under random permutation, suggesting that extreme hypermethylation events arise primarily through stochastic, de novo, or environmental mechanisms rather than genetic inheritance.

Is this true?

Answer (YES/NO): NO